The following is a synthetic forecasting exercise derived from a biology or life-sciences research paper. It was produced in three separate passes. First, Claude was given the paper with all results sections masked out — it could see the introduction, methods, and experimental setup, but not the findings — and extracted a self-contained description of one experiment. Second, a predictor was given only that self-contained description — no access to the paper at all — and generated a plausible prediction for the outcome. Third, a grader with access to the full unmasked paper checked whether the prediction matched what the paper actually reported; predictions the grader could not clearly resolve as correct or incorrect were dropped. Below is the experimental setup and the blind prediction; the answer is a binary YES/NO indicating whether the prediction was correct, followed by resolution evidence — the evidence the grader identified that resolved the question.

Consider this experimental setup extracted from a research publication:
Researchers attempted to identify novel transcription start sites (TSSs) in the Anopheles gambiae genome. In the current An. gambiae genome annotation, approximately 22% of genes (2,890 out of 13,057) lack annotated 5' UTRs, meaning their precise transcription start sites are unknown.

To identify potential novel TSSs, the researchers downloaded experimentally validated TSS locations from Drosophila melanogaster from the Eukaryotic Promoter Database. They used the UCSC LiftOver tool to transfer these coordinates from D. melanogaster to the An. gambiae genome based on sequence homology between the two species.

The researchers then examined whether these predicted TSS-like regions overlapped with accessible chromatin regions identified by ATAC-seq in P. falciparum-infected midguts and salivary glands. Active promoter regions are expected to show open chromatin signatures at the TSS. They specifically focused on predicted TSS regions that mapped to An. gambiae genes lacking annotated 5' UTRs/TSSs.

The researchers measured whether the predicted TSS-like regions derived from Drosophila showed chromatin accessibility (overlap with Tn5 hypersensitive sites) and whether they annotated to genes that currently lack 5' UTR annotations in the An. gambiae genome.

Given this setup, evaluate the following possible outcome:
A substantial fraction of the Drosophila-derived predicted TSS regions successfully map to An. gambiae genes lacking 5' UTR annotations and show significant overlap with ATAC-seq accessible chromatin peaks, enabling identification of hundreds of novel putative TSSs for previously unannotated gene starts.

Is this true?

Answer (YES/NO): NO